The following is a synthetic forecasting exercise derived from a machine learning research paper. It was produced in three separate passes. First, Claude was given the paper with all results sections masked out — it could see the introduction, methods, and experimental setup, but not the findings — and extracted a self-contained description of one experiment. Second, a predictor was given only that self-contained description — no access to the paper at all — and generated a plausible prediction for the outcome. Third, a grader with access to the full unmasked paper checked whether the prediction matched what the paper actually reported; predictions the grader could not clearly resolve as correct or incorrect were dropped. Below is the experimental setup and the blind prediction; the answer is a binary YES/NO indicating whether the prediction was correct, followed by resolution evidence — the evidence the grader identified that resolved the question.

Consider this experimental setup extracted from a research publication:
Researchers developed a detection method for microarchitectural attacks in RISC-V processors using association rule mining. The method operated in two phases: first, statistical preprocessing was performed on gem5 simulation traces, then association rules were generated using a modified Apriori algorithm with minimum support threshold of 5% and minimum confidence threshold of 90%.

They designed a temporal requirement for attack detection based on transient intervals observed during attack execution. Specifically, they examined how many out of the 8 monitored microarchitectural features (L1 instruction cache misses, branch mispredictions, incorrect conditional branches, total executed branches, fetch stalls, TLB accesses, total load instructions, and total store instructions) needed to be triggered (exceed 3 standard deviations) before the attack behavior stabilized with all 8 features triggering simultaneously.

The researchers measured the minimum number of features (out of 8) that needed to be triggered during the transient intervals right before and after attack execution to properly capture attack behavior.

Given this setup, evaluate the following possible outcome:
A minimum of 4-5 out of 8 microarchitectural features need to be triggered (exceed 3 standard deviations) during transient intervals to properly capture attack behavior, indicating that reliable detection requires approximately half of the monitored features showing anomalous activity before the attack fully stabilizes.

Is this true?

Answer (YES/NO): NO